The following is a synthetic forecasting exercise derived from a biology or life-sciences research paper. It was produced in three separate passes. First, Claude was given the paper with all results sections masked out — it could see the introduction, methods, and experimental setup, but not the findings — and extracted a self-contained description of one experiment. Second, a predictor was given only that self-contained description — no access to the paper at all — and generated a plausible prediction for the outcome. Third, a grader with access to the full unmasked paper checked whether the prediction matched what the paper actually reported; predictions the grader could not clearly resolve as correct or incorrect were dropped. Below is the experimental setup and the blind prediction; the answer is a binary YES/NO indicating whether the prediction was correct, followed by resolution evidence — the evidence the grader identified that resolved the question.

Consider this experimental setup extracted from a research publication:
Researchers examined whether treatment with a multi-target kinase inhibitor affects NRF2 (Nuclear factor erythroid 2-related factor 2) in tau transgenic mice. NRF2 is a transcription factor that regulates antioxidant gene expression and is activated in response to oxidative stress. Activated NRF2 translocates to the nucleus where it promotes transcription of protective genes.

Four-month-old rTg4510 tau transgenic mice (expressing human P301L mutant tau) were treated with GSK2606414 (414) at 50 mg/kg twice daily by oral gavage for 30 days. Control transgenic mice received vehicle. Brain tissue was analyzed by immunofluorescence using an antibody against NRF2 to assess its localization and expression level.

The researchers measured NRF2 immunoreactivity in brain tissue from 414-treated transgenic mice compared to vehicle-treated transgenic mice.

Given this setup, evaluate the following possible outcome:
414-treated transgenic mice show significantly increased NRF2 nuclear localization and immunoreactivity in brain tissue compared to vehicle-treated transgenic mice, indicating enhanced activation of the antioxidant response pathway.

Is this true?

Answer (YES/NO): NO